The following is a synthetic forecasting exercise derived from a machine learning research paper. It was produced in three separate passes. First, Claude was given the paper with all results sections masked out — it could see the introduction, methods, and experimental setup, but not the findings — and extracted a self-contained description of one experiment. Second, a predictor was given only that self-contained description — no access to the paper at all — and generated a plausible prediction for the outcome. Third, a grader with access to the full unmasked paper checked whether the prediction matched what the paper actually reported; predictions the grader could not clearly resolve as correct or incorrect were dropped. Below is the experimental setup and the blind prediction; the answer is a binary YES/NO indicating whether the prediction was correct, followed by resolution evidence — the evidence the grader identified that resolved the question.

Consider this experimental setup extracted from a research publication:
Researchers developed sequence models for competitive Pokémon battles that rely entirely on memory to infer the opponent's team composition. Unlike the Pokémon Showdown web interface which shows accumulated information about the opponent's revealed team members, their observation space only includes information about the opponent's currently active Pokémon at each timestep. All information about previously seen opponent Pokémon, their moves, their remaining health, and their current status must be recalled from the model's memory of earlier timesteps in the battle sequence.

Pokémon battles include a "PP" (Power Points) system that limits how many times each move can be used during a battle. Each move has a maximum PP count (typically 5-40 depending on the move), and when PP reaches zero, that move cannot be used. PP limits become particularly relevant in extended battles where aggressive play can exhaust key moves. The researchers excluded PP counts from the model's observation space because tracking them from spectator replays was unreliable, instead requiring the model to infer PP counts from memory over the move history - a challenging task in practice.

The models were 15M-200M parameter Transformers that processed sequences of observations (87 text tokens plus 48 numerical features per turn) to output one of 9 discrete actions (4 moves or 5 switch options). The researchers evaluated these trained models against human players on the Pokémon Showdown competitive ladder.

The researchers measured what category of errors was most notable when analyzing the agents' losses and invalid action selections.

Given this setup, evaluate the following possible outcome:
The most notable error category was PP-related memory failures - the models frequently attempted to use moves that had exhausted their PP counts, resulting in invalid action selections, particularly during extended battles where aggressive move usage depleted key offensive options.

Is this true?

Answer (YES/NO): YES